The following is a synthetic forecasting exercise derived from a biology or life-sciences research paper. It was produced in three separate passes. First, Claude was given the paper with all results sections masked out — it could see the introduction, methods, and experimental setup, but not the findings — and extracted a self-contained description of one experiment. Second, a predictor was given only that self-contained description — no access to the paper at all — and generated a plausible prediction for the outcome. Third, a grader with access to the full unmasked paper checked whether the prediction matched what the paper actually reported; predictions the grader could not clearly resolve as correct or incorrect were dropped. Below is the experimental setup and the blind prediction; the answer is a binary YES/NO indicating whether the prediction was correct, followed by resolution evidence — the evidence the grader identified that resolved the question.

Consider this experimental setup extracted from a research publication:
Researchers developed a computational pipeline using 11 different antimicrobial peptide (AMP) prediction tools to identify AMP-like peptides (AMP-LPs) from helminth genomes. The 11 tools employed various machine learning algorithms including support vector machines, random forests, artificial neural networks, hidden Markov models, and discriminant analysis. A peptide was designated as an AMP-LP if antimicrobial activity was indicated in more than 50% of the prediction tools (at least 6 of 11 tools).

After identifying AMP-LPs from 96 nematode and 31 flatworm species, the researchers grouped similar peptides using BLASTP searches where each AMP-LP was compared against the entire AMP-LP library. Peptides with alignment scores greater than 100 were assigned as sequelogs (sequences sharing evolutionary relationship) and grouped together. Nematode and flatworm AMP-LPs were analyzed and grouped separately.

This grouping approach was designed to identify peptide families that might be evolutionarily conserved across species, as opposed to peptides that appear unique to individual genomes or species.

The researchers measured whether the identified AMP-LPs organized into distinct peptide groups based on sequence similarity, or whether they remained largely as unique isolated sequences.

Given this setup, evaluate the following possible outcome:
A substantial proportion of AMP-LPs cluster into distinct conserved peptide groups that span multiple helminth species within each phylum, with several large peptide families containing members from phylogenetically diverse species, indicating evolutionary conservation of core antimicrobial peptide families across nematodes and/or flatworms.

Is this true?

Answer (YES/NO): NO